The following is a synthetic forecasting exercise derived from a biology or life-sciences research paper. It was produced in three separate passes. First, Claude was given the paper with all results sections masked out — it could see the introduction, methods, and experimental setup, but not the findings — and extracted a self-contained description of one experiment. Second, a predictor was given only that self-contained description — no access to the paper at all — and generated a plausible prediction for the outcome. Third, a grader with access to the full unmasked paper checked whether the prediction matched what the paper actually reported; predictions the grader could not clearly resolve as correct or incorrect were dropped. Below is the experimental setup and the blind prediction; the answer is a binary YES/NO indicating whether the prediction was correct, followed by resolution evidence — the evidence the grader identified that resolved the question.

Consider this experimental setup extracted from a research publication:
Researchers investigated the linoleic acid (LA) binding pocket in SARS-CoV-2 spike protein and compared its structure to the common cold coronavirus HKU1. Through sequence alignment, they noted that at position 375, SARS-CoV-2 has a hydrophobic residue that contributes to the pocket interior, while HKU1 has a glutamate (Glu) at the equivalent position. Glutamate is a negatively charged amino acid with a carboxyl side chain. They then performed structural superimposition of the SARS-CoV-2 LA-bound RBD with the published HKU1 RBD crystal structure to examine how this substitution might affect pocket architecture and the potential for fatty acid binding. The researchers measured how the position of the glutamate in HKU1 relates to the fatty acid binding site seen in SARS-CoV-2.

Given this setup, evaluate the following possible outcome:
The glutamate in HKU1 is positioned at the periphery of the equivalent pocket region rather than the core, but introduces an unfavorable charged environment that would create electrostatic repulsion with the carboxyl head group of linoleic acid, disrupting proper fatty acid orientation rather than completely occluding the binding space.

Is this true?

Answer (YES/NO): NO